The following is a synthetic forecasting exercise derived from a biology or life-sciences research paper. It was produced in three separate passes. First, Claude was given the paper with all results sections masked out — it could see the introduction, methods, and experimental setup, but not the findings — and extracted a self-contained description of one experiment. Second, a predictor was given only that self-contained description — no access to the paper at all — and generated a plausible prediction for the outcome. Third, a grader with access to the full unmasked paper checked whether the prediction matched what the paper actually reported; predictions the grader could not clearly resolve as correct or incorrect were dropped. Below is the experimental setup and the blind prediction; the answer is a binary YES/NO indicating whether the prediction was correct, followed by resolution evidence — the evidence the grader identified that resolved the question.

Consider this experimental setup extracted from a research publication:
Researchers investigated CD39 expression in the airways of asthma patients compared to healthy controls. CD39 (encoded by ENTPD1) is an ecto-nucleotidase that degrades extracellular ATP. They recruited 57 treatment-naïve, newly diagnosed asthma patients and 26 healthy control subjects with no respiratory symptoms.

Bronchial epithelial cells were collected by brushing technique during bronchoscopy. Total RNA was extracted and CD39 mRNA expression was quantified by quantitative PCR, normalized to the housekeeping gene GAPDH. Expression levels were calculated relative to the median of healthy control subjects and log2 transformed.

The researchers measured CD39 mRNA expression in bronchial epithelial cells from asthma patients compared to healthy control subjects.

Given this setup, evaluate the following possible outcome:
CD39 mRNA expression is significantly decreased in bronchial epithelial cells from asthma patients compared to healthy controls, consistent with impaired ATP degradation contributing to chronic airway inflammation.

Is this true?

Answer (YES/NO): NO